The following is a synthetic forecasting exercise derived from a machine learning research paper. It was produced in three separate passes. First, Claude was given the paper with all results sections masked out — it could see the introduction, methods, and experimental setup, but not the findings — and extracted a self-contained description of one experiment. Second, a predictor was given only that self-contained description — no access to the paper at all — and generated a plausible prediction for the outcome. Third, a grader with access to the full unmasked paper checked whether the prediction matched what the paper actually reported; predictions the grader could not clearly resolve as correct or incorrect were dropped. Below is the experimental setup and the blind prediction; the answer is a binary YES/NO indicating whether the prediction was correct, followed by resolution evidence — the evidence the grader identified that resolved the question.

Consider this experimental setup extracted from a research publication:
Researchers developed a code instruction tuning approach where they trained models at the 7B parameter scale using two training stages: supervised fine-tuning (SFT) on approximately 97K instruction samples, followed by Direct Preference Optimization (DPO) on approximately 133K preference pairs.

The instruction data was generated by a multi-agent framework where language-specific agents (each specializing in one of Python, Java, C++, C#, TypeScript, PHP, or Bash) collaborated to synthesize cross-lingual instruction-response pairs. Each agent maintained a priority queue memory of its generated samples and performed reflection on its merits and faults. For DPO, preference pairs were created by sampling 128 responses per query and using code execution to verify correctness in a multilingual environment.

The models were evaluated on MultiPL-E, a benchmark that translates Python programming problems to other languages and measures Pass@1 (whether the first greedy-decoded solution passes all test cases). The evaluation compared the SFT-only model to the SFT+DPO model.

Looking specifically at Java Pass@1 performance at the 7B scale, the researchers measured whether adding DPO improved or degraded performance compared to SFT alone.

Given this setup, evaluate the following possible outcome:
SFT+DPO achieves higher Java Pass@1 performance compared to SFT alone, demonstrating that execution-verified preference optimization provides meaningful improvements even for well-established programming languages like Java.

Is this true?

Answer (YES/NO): NO